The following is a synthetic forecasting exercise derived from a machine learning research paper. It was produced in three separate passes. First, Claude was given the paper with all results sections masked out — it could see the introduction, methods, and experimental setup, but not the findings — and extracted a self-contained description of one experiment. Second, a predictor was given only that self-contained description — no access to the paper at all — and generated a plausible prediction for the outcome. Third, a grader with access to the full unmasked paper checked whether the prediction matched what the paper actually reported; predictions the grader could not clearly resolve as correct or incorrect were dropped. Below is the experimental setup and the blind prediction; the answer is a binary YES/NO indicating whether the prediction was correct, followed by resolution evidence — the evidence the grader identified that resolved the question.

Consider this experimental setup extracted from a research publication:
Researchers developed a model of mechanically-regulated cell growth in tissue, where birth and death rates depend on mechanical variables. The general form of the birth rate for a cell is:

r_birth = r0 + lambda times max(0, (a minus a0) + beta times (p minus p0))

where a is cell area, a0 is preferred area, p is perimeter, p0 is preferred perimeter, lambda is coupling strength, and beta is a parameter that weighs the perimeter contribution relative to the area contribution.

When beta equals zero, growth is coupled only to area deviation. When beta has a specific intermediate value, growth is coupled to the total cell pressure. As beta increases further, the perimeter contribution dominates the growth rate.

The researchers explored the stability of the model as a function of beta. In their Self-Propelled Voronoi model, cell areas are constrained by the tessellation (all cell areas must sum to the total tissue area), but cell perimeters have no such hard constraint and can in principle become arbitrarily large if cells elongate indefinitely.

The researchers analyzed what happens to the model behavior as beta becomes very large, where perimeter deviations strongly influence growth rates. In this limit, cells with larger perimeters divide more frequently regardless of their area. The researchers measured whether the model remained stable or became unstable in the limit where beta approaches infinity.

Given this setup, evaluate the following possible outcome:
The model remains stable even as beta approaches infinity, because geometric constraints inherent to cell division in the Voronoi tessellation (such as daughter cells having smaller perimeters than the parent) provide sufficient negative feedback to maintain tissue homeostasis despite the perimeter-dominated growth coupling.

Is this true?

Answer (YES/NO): NO